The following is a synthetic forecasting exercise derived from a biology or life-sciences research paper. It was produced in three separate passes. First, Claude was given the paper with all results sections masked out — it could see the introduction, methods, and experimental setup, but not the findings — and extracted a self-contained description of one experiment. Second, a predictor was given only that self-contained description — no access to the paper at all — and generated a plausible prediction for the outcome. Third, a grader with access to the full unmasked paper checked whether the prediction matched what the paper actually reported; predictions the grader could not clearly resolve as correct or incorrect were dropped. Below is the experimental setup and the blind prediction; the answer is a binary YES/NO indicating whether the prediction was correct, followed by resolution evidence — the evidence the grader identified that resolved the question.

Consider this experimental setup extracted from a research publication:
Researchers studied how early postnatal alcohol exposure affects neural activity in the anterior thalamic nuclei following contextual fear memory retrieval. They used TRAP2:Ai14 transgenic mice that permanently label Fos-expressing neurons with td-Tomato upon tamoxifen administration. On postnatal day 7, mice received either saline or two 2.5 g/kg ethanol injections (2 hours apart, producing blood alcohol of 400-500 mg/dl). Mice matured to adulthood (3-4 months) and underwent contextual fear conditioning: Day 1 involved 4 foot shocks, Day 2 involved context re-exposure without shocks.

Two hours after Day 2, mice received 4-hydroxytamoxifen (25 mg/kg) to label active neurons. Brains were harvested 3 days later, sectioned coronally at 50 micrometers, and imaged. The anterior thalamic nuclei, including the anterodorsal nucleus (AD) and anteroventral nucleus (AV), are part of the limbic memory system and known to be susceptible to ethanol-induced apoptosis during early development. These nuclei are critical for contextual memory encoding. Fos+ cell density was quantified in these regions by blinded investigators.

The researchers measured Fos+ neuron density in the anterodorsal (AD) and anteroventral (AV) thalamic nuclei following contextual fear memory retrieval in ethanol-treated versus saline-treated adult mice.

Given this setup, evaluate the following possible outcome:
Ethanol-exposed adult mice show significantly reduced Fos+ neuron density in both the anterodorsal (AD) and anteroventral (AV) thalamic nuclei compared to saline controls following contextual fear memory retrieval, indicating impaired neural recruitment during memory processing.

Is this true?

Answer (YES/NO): YES